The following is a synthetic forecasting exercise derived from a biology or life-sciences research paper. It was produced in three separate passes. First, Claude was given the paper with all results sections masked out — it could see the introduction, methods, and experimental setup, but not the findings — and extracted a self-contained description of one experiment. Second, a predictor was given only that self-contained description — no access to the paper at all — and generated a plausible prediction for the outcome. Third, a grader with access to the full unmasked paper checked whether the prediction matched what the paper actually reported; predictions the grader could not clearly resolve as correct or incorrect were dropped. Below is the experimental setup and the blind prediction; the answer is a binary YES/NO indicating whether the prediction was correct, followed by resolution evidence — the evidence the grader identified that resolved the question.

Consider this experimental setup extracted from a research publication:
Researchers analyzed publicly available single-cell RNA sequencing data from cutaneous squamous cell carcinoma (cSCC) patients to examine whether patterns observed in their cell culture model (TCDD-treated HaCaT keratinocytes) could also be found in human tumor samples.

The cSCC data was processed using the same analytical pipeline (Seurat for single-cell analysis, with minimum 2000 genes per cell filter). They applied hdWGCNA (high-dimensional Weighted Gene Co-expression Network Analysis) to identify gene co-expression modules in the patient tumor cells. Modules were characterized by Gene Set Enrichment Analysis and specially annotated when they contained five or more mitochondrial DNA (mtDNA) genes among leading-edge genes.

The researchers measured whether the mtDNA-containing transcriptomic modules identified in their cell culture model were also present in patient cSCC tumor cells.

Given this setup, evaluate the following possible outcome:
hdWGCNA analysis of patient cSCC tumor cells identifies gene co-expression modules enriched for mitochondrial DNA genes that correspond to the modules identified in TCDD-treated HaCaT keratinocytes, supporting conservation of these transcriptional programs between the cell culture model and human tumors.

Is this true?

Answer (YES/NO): NO